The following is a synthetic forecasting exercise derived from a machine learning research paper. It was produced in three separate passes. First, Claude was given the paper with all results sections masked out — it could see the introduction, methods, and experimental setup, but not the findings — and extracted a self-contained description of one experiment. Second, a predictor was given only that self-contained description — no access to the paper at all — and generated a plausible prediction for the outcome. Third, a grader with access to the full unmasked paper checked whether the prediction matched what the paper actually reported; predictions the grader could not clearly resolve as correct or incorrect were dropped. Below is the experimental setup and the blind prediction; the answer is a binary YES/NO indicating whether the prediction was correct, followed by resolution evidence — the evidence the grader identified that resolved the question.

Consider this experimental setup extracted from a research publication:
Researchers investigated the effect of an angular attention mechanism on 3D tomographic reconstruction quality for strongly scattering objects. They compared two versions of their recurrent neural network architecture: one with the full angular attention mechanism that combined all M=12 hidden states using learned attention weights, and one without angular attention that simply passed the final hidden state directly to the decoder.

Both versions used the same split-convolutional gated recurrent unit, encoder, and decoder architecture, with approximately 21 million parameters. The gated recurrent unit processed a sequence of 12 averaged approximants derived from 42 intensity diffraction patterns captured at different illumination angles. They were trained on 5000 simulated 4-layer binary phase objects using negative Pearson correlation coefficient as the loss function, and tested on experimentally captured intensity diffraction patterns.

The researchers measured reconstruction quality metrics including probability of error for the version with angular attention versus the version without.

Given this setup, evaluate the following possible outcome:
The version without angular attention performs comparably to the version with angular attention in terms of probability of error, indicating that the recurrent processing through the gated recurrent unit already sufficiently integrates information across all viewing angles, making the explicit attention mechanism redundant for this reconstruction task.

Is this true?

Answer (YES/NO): NO